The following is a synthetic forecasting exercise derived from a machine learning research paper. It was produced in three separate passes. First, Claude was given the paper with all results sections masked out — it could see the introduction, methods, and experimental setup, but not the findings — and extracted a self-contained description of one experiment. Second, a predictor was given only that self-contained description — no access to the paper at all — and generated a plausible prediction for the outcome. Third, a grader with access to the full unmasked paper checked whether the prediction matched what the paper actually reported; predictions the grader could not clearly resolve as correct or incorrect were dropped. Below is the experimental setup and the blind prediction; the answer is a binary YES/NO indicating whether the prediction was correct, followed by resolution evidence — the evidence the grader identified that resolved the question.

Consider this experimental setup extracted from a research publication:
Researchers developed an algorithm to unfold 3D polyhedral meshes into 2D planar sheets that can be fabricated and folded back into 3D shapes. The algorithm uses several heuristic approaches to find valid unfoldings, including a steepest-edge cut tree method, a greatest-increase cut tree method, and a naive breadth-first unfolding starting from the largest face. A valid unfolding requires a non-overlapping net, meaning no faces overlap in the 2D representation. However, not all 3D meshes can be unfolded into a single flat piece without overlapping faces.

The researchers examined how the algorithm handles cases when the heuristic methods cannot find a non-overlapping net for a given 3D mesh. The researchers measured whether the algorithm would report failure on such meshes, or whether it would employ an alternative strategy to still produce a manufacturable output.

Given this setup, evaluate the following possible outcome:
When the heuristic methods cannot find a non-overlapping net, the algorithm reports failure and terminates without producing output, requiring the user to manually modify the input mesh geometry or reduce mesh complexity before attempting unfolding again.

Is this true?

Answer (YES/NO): NO